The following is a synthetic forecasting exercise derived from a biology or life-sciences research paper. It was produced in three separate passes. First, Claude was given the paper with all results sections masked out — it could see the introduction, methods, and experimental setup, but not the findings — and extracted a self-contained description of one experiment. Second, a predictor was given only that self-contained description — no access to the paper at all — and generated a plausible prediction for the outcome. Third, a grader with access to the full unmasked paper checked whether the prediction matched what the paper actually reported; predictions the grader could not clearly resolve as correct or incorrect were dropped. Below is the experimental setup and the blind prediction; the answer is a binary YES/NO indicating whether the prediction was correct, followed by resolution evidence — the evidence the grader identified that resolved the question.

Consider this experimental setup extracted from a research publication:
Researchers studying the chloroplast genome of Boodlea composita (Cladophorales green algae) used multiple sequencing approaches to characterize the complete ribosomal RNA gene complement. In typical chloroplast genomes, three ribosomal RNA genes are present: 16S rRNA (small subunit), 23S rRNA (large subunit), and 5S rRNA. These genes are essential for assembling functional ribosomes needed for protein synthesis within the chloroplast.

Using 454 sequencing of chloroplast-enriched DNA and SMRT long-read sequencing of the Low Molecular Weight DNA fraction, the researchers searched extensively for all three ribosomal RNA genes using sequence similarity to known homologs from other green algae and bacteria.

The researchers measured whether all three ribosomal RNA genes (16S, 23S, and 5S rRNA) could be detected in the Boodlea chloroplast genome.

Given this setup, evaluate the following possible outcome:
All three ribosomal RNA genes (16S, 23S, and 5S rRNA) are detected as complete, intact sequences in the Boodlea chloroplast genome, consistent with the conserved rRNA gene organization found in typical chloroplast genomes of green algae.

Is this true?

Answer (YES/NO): NO